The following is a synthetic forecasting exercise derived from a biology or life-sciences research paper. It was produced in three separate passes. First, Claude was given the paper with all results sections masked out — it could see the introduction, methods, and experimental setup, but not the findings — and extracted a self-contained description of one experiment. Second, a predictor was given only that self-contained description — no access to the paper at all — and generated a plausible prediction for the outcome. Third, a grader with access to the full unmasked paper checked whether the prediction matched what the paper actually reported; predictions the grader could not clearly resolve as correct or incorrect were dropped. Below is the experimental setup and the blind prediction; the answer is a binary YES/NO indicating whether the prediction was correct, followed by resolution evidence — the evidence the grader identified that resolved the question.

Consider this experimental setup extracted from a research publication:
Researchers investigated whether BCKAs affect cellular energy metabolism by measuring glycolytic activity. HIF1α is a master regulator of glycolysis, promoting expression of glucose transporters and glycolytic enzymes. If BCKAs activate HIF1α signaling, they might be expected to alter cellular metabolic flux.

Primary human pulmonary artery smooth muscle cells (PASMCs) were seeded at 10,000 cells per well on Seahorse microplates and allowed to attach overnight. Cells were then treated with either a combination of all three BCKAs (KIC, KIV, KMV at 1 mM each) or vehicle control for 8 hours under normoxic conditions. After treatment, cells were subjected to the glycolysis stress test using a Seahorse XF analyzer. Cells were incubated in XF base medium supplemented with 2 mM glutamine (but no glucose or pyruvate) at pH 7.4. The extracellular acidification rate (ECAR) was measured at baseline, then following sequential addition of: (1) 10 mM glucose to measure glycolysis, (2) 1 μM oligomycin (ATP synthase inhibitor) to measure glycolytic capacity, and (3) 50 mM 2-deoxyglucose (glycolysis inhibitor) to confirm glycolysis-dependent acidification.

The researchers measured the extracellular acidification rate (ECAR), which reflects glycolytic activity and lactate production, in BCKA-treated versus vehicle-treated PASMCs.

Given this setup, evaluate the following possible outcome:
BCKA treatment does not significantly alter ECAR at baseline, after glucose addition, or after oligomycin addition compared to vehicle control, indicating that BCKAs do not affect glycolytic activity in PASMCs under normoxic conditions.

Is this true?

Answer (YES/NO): NO